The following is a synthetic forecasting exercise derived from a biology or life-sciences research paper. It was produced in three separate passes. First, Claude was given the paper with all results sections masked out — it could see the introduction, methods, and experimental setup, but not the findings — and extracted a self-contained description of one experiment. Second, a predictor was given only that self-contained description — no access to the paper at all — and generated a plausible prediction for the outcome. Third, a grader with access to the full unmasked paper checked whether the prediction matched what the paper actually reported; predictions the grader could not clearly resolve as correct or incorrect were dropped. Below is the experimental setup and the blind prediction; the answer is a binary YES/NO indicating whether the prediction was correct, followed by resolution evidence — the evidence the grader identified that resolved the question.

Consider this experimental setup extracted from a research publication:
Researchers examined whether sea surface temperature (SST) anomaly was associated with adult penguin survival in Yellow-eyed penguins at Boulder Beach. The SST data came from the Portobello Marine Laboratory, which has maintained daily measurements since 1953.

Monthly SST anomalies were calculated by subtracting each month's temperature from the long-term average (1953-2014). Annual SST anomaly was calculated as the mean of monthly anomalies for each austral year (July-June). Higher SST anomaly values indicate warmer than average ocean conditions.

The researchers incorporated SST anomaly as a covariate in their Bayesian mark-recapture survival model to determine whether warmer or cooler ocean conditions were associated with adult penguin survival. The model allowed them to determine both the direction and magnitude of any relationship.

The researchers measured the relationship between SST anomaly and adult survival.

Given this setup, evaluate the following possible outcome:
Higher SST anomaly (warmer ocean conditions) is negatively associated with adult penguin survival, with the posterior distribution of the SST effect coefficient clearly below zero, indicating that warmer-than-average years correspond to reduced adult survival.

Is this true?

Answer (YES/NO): YES